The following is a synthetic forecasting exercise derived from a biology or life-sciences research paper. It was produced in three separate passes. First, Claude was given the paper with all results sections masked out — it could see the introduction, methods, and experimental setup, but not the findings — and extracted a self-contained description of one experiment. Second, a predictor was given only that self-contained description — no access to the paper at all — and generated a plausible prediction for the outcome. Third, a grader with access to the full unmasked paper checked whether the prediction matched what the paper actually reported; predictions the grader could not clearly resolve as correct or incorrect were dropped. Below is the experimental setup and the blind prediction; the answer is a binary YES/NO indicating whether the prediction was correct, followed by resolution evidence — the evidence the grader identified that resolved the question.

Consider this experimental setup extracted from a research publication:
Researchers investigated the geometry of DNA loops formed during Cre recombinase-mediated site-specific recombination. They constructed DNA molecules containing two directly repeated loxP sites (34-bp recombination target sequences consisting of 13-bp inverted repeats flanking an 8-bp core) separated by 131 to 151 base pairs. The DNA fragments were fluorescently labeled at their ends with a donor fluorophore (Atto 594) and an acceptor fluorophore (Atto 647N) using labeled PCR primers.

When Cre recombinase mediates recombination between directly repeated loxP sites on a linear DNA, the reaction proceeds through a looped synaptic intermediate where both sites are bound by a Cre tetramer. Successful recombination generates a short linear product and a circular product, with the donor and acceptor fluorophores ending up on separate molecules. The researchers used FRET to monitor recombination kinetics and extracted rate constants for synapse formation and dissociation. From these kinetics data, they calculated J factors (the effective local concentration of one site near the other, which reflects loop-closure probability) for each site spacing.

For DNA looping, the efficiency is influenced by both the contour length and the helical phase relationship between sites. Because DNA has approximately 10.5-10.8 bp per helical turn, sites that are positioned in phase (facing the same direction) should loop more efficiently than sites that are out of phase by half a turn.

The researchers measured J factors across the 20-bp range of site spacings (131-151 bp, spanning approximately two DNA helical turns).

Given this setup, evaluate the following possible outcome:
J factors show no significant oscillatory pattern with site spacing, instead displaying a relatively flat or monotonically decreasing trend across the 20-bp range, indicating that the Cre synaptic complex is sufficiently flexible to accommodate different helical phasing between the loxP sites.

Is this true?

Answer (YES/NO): NO